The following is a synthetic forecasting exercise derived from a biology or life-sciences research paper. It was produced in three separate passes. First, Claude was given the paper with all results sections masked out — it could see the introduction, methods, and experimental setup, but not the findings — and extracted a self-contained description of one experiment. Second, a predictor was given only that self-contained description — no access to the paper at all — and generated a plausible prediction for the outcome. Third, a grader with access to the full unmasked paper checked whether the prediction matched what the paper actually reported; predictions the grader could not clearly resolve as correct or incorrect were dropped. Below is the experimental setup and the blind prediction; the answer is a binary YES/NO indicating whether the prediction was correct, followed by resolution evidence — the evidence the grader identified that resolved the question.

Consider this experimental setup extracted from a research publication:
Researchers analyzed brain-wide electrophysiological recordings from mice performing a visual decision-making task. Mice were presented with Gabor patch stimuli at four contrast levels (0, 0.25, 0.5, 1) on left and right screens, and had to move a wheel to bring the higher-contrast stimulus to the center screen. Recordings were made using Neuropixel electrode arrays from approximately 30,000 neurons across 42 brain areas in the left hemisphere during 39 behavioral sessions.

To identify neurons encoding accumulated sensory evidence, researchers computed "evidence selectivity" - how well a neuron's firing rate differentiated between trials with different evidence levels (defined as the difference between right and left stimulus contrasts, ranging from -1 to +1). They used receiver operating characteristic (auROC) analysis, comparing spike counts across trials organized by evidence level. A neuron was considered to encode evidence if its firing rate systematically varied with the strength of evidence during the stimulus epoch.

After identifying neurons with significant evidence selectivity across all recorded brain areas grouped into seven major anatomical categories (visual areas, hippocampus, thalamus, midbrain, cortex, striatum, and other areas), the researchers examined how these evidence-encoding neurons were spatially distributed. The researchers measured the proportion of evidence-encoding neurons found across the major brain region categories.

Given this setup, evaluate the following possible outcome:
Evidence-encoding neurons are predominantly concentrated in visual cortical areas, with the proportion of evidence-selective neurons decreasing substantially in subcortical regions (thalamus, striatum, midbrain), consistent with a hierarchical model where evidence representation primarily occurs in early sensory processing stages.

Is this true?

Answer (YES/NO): NO